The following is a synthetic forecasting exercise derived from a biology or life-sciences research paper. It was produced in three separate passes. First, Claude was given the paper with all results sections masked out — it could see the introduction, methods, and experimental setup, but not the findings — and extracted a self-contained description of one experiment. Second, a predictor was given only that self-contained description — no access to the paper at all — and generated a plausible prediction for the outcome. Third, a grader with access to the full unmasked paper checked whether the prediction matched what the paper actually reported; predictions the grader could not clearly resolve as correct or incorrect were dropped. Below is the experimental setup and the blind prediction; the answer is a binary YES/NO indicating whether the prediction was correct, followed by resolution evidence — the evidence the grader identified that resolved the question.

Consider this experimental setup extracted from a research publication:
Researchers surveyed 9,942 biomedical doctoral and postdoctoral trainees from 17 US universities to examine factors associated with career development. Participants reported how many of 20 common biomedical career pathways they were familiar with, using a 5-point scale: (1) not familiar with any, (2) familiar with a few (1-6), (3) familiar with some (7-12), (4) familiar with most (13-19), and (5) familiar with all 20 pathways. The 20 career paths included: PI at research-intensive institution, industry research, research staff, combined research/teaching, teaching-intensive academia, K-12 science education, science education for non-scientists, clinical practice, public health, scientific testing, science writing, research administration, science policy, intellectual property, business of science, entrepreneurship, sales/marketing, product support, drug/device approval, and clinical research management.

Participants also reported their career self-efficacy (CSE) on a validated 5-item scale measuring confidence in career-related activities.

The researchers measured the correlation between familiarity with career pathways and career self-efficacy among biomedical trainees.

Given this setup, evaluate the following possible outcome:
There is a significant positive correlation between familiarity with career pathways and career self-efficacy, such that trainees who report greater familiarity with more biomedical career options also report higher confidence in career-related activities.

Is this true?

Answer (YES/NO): YES